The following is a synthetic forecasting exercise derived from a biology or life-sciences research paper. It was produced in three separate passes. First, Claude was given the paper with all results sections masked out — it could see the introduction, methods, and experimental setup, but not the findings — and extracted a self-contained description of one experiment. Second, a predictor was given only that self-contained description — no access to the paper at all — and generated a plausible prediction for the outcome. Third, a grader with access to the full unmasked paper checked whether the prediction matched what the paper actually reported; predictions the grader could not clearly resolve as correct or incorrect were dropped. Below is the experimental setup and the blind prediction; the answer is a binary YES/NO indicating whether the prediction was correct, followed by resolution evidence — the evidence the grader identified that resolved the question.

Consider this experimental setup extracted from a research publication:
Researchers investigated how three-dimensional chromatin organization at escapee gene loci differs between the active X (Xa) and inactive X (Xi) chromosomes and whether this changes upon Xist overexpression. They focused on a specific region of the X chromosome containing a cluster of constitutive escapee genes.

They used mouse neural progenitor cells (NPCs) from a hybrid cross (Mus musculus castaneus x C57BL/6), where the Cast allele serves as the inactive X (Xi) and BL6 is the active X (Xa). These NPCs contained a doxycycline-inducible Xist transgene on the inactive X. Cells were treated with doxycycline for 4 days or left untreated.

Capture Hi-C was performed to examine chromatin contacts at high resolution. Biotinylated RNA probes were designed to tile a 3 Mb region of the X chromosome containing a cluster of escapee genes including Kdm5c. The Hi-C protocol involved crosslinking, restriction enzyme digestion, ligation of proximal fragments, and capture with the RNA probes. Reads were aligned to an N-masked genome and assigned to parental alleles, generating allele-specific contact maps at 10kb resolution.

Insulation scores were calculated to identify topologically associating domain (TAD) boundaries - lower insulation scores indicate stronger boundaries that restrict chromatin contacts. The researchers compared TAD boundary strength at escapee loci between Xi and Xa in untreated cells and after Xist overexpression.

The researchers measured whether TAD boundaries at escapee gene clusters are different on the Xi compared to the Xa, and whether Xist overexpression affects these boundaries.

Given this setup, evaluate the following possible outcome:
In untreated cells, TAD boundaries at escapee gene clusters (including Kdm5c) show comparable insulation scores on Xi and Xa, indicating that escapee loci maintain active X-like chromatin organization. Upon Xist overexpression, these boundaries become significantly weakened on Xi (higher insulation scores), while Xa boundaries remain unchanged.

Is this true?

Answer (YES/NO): YES